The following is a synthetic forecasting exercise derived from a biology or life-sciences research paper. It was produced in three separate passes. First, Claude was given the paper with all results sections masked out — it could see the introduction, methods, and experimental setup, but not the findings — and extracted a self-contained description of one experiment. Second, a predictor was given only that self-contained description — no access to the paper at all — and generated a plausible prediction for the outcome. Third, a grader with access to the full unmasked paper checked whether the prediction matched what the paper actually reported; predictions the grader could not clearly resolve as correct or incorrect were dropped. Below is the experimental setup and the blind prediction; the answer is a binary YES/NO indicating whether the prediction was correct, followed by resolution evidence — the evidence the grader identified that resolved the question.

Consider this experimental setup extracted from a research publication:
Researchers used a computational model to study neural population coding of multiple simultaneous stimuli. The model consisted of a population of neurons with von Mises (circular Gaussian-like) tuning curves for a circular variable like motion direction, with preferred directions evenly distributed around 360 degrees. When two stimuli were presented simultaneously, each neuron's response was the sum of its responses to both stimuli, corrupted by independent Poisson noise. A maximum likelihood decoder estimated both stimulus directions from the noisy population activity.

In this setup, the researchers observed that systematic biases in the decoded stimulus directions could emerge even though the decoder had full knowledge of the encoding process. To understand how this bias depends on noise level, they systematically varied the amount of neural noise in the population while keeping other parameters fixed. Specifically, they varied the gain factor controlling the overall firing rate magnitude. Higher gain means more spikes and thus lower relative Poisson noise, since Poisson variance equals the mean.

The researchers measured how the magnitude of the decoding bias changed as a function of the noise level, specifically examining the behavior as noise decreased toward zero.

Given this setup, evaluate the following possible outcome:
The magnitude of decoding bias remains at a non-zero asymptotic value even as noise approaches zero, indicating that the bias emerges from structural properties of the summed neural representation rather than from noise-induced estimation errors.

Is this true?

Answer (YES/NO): NO